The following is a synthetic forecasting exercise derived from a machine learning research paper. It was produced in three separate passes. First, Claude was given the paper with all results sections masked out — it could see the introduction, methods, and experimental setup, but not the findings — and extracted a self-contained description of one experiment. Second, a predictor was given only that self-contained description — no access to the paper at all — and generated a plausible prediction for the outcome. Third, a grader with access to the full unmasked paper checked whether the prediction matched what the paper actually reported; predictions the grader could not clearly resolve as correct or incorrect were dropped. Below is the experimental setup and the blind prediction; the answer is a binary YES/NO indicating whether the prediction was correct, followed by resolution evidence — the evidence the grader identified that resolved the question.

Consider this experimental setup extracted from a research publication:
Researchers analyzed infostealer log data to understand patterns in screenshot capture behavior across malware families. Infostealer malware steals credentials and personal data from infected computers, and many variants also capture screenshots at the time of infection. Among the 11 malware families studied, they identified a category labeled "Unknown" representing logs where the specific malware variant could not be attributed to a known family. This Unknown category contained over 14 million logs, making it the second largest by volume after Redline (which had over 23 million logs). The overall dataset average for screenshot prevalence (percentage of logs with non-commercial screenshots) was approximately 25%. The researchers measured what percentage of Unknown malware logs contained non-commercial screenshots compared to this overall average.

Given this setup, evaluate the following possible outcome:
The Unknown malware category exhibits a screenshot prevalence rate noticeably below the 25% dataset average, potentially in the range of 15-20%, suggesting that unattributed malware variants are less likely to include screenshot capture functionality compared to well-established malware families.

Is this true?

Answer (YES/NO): NO